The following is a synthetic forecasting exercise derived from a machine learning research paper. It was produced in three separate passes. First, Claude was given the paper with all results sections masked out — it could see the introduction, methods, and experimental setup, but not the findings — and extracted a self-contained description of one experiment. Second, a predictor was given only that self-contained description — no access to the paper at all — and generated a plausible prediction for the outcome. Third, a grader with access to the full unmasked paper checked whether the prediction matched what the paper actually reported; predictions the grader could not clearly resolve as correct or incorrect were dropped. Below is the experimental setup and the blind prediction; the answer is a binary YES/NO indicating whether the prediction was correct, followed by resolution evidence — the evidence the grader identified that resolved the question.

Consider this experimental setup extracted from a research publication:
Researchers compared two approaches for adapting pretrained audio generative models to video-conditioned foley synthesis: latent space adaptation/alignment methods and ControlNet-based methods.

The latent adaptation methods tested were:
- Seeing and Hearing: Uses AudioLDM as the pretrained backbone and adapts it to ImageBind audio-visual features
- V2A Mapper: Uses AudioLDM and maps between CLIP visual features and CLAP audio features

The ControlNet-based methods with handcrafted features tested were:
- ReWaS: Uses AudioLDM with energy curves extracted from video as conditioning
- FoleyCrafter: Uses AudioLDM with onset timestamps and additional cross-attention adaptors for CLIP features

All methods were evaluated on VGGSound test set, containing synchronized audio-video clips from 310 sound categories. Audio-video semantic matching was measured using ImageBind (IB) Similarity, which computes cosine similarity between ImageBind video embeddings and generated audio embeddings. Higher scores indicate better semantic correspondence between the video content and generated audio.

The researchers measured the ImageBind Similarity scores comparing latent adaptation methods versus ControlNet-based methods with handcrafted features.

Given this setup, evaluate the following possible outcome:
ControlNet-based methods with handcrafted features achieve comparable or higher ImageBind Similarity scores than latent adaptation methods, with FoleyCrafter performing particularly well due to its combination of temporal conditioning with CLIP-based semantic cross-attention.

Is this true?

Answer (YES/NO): NO